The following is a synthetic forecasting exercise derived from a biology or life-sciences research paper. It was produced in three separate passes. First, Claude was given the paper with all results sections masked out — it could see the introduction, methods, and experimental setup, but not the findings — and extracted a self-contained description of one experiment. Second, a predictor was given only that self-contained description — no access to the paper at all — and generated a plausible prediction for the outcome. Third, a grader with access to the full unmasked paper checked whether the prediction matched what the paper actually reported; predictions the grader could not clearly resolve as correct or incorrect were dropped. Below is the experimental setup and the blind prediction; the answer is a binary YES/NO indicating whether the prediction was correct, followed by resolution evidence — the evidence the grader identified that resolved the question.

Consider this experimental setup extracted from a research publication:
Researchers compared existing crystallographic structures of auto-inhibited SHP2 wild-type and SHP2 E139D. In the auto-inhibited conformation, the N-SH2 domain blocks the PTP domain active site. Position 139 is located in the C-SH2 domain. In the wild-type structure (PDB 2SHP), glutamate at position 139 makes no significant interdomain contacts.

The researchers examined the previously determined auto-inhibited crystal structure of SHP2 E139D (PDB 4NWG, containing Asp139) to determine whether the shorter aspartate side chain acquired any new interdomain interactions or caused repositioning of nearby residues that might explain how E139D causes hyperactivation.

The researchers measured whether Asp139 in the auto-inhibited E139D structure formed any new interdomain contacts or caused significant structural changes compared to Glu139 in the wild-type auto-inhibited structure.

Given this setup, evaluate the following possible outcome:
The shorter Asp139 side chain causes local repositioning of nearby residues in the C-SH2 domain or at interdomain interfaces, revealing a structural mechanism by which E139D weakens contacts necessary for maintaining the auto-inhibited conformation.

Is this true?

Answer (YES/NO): NO